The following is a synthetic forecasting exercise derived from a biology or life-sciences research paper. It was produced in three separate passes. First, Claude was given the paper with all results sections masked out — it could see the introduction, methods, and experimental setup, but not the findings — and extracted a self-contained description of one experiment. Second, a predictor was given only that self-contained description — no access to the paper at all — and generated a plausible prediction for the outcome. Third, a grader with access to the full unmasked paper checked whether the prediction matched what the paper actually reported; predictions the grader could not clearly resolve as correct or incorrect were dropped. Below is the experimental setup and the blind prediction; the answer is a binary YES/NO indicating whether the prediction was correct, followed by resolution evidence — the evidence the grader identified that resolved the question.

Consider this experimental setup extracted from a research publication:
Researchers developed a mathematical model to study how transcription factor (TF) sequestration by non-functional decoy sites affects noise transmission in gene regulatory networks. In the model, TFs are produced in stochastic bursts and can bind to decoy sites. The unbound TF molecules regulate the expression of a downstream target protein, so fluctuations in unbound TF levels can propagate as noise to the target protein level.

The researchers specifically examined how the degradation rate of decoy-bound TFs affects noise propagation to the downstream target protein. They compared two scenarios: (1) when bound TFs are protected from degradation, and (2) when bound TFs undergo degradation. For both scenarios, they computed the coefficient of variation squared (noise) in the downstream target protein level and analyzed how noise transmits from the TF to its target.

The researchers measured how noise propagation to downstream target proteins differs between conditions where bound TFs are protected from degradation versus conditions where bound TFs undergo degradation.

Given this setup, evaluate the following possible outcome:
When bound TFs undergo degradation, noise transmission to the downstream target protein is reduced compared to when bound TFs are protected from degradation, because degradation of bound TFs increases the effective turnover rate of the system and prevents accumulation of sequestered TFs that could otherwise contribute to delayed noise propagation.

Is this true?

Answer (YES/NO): YES